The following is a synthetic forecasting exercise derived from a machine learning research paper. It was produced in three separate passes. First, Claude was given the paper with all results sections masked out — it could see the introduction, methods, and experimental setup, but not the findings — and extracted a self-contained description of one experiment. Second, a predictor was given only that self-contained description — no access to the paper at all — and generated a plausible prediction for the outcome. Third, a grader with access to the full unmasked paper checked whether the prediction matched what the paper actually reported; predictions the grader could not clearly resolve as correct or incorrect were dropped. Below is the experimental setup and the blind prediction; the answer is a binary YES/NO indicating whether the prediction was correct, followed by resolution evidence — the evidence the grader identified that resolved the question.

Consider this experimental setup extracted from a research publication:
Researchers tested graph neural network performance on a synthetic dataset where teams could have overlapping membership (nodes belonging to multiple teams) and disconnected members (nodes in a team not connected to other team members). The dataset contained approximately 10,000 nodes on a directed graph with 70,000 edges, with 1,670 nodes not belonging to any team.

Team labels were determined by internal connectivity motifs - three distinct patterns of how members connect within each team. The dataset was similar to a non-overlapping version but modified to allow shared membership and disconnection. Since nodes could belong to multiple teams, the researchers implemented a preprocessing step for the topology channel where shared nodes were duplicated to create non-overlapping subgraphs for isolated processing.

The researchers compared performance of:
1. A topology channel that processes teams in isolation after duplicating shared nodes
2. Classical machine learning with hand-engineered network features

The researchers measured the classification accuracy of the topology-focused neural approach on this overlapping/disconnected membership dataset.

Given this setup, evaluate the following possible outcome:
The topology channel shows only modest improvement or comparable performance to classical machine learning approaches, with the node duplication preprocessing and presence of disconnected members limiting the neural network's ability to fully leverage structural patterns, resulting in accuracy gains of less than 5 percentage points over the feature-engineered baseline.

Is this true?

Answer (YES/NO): NO